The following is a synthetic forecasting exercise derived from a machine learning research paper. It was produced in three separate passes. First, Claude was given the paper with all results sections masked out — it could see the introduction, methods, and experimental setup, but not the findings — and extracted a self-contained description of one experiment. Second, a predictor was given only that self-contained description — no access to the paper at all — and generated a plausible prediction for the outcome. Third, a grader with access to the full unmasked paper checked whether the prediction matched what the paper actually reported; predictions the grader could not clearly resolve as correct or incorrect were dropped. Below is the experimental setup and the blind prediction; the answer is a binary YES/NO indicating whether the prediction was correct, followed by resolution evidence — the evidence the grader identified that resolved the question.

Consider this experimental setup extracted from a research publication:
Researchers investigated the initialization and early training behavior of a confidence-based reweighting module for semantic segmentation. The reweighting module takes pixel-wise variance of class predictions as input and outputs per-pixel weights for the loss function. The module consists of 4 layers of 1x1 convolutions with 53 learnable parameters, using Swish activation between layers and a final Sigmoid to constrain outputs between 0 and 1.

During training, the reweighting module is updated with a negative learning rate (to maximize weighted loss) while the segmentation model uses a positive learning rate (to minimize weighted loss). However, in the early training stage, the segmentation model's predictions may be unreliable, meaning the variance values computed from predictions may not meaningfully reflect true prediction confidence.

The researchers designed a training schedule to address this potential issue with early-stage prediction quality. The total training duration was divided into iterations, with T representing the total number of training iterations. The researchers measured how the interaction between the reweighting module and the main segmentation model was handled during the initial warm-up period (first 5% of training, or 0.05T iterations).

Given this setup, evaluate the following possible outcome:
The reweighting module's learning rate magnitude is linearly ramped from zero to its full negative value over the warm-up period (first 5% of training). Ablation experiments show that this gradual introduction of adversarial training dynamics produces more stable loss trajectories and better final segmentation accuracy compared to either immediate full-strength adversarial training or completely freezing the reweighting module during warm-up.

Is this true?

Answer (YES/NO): NO